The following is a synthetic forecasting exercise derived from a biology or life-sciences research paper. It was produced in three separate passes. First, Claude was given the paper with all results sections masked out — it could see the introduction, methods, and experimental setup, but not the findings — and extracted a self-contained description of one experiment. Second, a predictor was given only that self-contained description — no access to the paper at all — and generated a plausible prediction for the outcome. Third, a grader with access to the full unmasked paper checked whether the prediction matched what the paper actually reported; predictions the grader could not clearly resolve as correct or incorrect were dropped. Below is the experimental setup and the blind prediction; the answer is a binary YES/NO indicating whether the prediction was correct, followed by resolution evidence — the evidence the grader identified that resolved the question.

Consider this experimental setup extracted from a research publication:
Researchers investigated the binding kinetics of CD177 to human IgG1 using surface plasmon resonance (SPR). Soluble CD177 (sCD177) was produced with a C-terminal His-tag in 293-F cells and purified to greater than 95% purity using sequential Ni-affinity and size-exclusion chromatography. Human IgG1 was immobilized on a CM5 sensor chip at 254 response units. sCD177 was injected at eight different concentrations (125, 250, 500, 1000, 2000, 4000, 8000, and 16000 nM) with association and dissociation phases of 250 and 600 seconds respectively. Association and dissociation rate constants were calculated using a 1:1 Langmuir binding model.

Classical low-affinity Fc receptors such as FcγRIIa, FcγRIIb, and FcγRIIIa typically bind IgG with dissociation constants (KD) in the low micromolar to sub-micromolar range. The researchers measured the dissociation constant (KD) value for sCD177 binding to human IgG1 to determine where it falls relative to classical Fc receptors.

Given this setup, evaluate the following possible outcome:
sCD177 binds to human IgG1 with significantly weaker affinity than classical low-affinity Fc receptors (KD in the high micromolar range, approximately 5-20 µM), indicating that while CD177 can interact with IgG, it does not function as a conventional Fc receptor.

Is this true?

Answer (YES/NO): NO